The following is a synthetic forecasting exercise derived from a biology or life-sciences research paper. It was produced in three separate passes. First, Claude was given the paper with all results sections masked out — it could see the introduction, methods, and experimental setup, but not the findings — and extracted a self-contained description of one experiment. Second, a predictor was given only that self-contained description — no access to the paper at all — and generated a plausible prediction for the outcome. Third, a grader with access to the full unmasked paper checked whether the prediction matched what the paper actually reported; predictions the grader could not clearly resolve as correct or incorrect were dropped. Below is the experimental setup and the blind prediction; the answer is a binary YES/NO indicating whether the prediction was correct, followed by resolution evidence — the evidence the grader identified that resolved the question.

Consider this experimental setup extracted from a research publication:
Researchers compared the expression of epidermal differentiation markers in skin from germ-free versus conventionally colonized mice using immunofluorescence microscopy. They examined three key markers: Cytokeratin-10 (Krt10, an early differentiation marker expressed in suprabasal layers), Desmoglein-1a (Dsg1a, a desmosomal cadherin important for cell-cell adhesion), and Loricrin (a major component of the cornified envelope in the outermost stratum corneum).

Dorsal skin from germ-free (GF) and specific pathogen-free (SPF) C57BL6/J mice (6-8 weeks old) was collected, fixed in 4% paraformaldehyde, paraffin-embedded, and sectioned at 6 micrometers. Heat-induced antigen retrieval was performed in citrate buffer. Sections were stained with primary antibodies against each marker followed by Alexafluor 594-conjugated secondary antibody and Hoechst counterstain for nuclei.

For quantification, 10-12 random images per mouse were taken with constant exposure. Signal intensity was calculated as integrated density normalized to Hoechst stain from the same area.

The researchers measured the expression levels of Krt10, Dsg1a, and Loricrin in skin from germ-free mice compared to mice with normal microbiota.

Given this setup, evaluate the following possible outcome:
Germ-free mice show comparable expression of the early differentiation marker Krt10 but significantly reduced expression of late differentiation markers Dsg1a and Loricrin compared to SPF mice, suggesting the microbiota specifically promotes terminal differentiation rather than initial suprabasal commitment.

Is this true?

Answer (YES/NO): NO